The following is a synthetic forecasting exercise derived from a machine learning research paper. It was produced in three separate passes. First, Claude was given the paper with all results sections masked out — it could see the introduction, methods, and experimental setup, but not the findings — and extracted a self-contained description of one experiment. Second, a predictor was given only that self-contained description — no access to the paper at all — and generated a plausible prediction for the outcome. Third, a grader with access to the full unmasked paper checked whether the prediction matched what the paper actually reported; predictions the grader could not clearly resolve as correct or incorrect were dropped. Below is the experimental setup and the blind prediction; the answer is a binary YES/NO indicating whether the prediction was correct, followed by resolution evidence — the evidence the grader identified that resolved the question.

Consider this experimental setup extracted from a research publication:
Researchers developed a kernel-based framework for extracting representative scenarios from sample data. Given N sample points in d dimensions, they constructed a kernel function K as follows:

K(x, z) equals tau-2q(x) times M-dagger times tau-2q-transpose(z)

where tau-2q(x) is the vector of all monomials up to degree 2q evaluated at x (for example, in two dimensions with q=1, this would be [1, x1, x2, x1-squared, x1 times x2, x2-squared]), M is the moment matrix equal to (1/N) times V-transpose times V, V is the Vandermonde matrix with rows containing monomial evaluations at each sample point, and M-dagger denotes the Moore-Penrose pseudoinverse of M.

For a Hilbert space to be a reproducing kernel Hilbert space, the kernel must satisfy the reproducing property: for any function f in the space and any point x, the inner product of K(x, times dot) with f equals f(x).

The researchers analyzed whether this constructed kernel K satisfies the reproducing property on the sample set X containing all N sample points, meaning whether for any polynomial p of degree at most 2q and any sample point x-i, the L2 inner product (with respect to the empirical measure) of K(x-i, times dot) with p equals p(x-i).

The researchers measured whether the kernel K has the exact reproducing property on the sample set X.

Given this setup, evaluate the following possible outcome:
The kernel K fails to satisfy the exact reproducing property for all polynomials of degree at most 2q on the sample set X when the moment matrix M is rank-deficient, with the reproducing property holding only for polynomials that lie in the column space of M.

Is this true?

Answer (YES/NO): NO